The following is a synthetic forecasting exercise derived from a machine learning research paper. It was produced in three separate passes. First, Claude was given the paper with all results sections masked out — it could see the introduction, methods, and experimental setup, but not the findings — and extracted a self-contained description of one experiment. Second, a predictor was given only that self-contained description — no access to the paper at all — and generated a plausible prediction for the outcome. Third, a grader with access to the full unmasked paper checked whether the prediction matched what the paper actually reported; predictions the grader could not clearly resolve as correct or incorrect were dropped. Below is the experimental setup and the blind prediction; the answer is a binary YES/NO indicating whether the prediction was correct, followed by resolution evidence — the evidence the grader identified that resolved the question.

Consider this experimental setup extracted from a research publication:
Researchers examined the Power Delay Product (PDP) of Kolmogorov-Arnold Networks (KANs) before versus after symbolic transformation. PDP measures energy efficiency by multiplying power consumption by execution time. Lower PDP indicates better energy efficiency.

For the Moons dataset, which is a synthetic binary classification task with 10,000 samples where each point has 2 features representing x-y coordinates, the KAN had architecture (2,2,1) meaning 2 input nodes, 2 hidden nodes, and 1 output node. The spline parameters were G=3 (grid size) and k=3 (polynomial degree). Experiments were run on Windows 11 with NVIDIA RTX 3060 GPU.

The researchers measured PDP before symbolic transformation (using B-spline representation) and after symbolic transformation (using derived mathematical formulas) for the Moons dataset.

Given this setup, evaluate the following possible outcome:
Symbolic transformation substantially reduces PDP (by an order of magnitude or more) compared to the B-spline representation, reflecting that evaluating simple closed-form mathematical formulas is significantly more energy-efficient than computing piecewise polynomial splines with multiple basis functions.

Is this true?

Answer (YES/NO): NO